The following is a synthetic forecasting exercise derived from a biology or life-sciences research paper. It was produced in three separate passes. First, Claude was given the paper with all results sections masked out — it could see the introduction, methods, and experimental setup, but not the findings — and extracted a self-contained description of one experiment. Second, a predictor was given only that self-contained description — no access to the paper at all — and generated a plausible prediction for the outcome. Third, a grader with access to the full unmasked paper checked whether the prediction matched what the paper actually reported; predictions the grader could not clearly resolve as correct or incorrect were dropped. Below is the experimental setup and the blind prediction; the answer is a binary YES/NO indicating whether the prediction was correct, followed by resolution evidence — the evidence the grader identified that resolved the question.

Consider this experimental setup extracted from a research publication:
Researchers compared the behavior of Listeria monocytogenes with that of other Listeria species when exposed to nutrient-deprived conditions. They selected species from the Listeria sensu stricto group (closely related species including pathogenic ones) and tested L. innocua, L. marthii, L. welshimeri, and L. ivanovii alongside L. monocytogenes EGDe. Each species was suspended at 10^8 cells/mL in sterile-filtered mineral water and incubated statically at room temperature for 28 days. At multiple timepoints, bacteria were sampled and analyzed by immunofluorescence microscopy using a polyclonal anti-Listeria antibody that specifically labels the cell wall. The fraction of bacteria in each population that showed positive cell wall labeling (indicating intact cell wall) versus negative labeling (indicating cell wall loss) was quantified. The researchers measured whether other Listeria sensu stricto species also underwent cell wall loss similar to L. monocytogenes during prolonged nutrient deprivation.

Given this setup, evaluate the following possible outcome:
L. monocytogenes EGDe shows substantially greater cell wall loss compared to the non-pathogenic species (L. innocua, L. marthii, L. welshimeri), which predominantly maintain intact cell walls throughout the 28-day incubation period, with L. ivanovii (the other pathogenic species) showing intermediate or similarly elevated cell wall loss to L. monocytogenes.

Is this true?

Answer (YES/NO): NO